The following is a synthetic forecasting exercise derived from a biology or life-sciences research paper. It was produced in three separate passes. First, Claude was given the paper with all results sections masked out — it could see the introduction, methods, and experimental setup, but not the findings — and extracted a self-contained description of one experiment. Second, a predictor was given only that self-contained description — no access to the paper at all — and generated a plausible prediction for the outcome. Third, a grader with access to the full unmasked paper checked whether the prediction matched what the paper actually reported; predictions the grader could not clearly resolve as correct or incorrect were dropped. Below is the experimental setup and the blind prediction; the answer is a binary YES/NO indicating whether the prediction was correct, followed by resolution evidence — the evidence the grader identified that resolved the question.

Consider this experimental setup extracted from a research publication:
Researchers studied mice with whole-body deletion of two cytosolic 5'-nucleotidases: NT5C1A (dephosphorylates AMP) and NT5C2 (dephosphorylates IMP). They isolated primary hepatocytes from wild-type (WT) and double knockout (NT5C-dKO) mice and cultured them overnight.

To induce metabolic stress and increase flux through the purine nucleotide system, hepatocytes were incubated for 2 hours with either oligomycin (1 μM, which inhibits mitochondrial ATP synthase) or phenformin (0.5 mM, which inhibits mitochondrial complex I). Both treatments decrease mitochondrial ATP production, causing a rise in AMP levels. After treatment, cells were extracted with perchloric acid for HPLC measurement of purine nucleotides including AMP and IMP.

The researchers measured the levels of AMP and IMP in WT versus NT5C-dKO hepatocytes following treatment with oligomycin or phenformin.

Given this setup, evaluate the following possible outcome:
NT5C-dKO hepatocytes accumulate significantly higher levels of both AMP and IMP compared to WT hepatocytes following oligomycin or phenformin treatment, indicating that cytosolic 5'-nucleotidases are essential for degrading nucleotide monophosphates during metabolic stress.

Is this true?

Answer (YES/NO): NO